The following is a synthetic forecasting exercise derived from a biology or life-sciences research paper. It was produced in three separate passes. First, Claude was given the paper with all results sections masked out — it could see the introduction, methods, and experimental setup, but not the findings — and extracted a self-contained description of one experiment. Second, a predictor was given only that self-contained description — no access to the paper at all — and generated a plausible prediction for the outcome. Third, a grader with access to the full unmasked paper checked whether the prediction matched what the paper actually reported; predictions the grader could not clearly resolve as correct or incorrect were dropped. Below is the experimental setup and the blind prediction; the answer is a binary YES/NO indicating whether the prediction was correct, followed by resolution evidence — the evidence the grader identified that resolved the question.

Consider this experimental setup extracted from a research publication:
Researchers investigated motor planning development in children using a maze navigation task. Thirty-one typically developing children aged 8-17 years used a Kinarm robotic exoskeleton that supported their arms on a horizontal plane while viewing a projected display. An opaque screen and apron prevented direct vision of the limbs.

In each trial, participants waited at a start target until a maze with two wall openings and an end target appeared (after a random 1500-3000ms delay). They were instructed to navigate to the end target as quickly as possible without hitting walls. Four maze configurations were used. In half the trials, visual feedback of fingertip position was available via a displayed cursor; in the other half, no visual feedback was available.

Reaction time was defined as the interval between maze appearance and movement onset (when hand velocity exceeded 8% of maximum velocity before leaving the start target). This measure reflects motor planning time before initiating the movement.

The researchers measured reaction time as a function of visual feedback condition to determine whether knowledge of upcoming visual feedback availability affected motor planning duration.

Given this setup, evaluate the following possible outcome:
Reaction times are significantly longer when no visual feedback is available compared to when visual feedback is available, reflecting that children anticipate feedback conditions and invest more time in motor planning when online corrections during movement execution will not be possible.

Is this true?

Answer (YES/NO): NO